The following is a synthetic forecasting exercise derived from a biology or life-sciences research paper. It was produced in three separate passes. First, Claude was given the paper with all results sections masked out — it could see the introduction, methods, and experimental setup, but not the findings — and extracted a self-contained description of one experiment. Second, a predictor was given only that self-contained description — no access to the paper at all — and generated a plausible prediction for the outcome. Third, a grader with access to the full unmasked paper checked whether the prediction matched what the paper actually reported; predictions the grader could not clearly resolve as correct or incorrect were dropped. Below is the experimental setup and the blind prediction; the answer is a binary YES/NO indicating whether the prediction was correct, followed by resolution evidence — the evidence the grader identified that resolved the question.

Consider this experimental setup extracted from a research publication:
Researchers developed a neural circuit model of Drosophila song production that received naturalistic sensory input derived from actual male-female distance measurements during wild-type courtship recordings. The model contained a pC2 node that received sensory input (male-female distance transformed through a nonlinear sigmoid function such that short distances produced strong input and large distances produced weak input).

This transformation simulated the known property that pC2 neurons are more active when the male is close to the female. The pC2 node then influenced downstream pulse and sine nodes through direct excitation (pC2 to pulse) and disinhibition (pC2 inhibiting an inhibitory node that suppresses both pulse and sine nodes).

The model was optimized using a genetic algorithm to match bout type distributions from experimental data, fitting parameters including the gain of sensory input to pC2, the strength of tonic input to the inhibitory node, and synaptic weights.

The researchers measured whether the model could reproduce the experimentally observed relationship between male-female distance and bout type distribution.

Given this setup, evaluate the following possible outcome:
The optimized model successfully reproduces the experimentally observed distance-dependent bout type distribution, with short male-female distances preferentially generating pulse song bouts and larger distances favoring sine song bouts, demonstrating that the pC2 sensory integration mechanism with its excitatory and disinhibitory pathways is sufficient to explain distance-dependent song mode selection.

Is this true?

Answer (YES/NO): NO